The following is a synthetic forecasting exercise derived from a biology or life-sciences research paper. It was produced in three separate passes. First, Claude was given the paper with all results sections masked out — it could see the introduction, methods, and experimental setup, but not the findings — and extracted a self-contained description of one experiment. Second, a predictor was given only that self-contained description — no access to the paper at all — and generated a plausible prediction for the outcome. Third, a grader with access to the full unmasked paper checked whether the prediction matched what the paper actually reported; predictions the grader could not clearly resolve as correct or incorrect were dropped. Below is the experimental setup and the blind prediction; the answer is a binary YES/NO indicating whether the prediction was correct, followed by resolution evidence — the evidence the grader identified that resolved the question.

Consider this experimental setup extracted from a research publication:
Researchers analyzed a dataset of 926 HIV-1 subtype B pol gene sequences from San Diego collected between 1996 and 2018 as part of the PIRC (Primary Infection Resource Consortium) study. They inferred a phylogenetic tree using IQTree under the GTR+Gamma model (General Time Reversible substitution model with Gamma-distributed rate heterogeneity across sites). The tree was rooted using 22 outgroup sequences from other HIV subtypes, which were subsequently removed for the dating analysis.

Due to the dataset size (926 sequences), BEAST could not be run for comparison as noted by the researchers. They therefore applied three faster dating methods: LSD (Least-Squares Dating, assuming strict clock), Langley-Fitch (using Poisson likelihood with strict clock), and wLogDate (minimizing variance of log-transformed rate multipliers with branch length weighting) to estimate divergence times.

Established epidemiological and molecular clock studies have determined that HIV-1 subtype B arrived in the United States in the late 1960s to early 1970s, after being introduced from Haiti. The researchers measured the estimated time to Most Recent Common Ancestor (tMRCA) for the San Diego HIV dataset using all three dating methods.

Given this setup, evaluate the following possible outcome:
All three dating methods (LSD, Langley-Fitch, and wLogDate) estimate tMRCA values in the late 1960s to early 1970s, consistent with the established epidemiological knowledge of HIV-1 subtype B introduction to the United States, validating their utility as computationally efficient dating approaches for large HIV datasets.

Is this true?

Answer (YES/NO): NO